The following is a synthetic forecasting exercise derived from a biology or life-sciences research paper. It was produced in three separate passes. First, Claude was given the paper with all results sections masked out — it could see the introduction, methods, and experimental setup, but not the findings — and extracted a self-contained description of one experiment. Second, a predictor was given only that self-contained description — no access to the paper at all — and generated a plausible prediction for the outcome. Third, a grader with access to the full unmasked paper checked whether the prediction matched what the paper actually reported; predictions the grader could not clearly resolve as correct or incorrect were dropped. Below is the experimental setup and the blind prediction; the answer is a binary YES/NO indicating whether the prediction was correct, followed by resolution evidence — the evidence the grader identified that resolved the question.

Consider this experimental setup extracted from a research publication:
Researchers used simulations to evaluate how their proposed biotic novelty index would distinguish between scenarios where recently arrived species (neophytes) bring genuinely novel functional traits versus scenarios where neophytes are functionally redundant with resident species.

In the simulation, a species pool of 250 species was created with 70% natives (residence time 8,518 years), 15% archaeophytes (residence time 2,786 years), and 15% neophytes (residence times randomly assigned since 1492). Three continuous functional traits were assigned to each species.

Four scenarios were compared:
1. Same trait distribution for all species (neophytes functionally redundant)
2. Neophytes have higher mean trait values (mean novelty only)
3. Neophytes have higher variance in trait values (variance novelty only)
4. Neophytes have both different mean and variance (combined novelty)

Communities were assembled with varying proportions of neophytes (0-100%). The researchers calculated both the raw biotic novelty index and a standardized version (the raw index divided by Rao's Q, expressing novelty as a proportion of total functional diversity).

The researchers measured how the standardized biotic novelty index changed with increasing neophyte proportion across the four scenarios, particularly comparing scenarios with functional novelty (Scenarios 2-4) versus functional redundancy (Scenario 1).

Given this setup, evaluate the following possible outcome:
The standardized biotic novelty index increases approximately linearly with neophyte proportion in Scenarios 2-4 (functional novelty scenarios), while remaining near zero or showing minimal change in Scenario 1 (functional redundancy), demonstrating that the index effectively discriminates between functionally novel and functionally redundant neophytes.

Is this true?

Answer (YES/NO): NO